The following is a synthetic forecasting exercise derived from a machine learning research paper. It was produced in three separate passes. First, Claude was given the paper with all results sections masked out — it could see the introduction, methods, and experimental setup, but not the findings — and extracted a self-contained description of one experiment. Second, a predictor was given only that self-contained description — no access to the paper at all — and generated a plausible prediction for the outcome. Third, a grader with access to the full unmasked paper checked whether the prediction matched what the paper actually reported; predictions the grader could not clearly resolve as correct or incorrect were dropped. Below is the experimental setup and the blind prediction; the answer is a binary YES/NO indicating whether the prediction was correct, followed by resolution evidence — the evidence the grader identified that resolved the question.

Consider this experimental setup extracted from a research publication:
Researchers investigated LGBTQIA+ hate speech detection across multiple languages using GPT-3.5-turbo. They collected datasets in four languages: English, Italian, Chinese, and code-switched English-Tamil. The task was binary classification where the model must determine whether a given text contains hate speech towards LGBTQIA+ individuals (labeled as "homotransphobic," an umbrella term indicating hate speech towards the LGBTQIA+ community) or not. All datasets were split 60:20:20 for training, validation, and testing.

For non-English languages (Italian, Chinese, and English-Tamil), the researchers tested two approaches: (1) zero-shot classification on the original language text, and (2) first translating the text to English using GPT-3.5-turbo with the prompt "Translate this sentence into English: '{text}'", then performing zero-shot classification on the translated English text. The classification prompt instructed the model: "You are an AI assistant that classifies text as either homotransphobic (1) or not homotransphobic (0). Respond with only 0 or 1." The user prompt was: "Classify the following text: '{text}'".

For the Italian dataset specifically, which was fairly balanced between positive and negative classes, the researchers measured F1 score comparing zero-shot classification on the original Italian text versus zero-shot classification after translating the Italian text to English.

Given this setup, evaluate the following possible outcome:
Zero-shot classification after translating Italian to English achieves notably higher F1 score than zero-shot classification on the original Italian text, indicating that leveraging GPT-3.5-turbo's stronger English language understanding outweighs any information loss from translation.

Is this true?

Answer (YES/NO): NO